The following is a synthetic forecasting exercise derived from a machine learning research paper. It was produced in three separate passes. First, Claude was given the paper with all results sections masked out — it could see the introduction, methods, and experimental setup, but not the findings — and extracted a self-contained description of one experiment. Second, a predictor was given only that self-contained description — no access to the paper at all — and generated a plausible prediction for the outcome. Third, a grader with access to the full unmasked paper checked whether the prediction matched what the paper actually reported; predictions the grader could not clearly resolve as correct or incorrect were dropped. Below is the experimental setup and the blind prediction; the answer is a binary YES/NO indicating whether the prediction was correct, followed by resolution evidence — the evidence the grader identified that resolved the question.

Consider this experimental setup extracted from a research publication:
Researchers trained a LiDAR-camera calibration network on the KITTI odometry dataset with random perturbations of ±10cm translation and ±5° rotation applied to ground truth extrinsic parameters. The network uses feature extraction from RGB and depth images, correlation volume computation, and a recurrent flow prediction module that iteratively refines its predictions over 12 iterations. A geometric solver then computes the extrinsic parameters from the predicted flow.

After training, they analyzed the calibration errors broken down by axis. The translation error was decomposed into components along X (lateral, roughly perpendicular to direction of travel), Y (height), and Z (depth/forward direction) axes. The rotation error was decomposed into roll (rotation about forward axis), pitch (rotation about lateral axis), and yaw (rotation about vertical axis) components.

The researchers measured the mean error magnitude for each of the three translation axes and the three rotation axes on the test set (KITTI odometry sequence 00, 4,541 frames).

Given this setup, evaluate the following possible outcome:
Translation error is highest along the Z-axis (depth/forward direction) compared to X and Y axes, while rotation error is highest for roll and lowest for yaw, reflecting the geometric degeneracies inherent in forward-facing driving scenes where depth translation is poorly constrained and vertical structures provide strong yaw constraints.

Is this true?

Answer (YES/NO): YES